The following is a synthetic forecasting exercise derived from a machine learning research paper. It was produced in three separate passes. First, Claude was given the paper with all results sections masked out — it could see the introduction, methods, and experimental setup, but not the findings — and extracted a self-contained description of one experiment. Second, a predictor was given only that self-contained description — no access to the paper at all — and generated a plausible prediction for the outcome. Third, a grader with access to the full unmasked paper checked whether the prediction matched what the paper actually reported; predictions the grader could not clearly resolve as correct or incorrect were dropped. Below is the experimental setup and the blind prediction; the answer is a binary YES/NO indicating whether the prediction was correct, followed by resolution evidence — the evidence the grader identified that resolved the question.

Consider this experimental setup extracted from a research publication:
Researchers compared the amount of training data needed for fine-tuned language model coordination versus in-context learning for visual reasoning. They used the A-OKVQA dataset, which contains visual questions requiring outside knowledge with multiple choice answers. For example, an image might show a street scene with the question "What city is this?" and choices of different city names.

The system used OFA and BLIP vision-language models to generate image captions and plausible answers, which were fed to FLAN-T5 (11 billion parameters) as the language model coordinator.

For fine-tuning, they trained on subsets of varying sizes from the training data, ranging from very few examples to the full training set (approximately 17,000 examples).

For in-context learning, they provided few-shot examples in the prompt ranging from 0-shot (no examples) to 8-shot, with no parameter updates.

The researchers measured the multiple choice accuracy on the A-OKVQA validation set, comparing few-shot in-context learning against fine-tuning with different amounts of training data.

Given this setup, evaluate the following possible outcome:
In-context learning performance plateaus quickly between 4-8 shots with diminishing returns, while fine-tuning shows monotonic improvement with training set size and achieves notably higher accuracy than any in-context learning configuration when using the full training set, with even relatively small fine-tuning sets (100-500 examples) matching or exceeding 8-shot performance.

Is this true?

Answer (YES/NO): NO